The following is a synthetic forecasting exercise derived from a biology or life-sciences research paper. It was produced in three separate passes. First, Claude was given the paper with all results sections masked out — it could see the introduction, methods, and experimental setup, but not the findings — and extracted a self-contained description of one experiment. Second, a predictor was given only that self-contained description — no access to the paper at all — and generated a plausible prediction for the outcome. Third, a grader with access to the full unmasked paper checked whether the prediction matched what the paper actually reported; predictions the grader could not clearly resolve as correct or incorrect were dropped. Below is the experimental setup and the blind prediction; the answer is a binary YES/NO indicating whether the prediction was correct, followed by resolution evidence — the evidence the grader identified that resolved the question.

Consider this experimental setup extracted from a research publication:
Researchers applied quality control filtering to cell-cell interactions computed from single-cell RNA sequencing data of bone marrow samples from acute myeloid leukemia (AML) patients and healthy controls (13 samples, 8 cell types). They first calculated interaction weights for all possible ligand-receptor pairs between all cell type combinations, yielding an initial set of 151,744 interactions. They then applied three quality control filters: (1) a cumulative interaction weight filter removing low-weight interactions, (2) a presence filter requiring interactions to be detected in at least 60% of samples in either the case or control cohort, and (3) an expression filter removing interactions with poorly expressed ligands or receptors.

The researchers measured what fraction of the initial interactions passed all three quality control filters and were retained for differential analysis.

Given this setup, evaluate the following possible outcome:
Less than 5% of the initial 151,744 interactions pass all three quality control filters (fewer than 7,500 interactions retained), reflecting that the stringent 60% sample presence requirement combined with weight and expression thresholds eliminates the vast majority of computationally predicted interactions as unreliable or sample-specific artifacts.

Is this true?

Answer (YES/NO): NO